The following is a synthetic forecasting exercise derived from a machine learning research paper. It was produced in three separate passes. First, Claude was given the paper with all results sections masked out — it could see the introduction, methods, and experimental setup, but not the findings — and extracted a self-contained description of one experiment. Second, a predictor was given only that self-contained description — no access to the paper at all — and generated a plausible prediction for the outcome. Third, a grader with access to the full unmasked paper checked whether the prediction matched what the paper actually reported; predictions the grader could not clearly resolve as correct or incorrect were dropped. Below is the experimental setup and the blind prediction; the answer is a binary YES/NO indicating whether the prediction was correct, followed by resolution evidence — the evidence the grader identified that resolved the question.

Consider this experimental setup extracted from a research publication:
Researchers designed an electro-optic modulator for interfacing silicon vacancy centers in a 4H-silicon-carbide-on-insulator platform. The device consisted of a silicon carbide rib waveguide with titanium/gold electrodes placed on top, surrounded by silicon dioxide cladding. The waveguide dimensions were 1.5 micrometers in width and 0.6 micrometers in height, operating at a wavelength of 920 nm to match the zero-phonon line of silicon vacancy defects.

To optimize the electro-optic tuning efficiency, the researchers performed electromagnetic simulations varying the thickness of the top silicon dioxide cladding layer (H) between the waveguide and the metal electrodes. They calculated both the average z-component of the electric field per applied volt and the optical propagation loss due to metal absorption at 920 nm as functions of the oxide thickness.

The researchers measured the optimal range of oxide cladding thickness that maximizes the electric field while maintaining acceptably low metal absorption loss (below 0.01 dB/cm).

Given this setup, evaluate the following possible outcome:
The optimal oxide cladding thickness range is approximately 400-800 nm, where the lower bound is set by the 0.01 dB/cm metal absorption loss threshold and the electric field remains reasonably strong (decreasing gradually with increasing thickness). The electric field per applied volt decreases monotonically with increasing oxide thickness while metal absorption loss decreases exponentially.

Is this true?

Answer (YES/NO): NO